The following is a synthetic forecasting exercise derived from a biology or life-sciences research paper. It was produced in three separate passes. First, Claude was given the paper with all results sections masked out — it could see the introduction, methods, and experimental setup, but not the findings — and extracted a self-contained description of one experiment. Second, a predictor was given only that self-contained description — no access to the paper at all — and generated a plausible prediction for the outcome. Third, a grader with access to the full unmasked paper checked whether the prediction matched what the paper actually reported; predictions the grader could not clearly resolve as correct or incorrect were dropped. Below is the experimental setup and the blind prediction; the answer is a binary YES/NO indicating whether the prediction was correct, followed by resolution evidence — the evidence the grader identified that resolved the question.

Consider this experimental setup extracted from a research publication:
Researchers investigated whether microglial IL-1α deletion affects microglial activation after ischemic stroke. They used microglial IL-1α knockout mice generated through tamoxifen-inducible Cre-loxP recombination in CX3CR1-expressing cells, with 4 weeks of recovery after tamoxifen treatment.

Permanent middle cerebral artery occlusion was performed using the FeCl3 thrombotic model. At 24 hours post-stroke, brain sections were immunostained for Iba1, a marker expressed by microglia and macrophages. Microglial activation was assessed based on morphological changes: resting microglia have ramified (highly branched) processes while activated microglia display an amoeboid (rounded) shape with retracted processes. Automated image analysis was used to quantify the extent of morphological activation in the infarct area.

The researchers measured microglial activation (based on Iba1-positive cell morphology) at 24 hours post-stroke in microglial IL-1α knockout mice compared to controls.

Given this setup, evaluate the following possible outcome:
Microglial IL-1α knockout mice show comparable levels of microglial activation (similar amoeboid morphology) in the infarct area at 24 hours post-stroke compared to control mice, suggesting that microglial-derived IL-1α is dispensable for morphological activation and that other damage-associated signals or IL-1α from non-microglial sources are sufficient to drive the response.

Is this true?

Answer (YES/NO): YES